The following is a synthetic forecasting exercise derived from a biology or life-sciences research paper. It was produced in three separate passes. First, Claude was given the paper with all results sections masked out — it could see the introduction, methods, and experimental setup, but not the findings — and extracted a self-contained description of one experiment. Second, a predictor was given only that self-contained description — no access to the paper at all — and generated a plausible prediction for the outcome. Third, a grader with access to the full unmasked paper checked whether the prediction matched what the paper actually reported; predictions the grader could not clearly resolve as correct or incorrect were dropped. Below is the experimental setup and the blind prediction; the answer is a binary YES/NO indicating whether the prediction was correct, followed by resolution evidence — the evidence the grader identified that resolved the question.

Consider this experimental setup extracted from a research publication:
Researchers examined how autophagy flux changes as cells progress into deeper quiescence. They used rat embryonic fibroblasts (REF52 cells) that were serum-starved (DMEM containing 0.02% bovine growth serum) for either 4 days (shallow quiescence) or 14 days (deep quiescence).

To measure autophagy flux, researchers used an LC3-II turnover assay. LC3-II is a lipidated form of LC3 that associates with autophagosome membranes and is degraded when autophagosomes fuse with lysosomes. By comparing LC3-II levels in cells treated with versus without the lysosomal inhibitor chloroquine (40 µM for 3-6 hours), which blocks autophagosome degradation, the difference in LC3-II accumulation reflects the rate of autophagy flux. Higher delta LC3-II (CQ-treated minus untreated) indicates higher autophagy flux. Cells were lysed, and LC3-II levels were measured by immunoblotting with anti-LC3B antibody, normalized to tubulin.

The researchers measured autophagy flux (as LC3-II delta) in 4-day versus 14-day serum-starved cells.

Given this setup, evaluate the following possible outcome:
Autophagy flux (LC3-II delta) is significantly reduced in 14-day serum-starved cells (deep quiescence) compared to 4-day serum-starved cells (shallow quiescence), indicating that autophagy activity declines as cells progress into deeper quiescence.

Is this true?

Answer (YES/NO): YES